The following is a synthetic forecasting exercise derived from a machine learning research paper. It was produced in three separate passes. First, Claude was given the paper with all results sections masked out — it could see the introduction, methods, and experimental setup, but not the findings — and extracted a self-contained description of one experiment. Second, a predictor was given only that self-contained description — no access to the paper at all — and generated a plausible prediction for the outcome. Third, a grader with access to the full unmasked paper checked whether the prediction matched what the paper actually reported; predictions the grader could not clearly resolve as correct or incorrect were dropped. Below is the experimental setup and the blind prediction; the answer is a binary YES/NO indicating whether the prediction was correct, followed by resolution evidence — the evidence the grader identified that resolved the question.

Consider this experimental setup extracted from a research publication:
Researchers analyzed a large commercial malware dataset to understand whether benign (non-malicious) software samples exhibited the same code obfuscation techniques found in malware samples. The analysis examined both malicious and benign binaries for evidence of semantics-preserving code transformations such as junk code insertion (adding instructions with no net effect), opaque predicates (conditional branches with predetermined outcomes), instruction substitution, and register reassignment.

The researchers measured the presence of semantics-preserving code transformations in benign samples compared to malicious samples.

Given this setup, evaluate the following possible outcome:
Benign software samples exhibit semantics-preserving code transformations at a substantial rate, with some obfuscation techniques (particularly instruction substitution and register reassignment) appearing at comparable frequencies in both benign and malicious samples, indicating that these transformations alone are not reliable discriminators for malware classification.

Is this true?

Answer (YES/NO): NO